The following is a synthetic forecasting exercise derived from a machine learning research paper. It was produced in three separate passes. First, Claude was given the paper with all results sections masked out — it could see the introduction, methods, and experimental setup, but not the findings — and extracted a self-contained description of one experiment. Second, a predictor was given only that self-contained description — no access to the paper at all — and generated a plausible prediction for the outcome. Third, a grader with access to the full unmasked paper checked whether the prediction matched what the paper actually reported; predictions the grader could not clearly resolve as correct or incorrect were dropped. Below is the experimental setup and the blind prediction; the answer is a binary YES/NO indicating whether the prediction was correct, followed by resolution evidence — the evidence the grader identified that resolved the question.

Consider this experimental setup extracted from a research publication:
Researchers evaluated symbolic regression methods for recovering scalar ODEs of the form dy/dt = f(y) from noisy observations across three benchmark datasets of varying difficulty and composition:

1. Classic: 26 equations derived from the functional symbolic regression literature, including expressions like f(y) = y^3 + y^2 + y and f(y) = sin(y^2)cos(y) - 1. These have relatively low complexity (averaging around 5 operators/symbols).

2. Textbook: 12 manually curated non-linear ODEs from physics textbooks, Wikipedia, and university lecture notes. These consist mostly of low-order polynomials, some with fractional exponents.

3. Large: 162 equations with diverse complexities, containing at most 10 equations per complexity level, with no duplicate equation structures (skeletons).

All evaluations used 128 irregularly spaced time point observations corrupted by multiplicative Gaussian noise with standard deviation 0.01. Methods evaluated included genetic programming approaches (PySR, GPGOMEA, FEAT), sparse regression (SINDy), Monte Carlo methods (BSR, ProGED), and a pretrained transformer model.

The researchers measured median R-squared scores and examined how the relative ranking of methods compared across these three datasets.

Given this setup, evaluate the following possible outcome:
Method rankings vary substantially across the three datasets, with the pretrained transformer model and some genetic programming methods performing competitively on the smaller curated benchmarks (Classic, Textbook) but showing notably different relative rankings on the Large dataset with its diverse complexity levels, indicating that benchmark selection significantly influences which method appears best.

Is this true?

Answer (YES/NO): NO